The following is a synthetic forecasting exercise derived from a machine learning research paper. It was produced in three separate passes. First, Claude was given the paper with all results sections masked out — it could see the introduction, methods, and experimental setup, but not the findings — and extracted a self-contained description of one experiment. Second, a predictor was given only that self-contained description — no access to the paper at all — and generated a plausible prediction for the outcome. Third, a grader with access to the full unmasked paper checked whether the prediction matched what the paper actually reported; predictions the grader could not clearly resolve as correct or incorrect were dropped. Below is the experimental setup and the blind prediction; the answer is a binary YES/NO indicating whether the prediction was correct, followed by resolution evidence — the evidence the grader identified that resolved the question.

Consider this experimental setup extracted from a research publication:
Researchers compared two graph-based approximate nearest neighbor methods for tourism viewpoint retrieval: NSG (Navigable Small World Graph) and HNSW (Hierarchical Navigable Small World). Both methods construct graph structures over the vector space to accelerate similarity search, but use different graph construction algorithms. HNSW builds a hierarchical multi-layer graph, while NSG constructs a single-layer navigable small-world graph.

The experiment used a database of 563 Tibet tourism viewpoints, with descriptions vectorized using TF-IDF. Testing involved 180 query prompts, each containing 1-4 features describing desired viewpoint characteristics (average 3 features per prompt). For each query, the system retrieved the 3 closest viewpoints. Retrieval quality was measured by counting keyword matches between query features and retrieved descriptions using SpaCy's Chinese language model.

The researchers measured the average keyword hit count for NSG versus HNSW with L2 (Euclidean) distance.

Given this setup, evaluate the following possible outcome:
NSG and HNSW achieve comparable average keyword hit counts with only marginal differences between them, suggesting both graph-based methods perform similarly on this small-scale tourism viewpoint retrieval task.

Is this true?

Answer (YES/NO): YES